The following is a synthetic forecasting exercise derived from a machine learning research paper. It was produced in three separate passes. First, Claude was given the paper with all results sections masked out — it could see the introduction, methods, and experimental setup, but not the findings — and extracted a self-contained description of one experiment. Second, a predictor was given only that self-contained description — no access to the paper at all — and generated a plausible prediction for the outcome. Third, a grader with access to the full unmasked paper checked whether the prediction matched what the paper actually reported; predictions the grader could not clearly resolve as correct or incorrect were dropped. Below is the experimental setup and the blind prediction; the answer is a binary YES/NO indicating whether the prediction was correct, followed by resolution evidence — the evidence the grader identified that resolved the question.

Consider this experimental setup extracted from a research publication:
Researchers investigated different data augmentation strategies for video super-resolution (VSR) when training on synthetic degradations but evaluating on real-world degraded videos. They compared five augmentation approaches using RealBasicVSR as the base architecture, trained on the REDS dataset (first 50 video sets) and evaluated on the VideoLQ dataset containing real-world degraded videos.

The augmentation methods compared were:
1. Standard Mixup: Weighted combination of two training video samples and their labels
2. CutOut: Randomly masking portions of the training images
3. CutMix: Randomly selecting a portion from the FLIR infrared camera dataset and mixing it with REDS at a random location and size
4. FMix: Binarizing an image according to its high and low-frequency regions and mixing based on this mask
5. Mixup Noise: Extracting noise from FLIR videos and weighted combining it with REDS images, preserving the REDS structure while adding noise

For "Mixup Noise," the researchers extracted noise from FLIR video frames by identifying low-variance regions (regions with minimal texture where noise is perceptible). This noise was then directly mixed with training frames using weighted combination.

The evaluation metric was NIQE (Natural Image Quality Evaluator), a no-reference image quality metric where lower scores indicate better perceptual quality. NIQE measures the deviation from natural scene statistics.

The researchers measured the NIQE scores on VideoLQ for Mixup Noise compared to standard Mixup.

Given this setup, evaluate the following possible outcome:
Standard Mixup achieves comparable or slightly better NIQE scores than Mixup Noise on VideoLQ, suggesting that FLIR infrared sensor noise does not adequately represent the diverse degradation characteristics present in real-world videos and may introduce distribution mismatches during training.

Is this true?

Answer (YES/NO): NO